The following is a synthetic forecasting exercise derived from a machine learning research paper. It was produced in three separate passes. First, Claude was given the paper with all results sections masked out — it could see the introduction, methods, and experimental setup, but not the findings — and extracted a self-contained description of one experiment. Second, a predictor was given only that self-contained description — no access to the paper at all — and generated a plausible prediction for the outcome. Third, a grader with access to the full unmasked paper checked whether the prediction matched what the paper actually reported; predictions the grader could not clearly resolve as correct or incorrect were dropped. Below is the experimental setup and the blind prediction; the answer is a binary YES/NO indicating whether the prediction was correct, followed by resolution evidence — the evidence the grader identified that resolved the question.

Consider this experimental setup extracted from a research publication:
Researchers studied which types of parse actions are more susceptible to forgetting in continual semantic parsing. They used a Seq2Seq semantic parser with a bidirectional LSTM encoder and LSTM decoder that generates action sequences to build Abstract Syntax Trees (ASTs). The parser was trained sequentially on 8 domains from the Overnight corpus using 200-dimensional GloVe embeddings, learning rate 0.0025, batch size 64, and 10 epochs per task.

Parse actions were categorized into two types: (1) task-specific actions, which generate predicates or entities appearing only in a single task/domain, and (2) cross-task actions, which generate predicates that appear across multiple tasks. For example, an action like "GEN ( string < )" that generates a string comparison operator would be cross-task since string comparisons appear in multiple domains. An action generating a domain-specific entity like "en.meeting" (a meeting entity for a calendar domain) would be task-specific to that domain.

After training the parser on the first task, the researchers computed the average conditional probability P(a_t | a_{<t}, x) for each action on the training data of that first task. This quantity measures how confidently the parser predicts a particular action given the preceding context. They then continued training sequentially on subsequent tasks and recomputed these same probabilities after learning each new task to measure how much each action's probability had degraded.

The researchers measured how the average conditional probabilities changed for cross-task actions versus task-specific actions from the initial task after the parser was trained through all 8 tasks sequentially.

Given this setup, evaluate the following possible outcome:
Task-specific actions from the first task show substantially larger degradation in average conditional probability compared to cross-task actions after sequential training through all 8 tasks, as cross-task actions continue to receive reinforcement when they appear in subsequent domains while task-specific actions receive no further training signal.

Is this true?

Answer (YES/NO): YES